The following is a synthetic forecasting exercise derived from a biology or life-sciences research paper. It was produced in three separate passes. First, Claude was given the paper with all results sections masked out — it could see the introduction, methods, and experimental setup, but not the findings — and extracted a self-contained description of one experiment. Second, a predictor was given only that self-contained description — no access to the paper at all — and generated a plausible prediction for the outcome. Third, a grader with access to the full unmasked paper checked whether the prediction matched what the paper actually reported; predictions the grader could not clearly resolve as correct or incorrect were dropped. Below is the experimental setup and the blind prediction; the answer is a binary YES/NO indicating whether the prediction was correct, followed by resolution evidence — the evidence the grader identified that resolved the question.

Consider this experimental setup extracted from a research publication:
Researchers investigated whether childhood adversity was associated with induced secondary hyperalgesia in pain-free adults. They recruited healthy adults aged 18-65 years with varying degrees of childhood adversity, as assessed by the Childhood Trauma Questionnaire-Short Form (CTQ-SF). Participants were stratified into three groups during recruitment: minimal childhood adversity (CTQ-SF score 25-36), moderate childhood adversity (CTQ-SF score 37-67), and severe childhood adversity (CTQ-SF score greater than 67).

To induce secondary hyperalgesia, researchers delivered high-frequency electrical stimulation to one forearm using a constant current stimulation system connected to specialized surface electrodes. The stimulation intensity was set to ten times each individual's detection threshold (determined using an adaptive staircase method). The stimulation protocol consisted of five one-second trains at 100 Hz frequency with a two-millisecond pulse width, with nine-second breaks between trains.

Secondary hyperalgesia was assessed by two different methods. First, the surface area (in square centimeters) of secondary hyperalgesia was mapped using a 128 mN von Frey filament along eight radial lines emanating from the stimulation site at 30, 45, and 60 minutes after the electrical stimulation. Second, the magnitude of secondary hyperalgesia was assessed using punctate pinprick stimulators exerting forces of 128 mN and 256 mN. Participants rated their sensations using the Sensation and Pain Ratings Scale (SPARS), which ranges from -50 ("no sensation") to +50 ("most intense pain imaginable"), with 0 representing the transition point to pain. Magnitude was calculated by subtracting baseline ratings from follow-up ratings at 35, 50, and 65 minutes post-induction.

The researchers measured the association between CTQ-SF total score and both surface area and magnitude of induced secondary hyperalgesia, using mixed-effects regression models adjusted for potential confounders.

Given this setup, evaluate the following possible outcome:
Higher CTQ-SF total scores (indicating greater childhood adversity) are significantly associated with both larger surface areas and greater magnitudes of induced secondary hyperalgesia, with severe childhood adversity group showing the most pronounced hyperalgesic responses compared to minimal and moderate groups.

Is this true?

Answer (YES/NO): NO